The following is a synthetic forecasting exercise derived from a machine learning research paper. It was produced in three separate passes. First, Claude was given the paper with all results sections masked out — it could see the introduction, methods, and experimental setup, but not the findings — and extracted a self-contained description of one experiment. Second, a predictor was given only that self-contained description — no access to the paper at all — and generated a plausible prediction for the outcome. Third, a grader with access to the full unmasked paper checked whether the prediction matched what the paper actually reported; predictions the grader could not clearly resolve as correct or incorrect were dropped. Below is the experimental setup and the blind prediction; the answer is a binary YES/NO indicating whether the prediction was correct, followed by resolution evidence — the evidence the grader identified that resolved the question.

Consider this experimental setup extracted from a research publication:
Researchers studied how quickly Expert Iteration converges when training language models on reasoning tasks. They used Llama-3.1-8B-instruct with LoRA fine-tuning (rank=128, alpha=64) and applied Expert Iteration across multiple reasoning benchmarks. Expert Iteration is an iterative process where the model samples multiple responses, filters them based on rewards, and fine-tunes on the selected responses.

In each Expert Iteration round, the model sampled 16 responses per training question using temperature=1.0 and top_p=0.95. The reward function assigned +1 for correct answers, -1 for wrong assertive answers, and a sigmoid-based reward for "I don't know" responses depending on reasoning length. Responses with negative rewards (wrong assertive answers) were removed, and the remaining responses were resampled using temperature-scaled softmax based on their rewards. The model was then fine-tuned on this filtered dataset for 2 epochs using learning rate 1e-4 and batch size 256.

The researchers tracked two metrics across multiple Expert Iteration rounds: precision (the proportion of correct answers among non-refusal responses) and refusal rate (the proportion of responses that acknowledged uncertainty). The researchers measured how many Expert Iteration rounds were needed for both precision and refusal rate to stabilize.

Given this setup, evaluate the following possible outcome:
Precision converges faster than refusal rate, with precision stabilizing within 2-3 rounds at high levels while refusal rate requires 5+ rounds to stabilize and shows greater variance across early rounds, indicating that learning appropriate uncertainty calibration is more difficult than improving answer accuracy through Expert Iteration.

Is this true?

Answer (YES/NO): NO